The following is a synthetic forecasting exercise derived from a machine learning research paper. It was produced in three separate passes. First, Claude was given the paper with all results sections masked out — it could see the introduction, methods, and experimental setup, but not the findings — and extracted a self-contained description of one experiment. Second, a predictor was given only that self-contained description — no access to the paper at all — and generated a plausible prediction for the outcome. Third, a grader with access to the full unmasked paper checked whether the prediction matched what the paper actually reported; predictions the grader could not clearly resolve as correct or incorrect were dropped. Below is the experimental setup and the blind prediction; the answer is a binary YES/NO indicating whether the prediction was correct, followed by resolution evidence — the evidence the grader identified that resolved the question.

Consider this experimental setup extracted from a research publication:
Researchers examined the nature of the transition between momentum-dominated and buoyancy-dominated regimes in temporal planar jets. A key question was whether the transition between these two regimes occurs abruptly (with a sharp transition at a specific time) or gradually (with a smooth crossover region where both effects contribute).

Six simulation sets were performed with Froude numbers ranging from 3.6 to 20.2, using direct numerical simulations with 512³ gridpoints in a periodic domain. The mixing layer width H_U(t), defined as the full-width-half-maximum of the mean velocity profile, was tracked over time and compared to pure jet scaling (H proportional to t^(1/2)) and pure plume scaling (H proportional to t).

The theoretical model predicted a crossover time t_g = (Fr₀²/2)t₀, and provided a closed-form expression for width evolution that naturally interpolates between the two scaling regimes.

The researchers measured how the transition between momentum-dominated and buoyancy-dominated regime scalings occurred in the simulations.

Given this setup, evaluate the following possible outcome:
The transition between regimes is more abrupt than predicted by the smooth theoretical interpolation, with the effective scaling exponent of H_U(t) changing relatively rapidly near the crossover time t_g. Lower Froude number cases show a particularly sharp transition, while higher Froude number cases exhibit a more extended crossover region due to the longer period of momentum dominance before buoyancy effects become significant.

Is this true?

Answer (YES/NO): NO